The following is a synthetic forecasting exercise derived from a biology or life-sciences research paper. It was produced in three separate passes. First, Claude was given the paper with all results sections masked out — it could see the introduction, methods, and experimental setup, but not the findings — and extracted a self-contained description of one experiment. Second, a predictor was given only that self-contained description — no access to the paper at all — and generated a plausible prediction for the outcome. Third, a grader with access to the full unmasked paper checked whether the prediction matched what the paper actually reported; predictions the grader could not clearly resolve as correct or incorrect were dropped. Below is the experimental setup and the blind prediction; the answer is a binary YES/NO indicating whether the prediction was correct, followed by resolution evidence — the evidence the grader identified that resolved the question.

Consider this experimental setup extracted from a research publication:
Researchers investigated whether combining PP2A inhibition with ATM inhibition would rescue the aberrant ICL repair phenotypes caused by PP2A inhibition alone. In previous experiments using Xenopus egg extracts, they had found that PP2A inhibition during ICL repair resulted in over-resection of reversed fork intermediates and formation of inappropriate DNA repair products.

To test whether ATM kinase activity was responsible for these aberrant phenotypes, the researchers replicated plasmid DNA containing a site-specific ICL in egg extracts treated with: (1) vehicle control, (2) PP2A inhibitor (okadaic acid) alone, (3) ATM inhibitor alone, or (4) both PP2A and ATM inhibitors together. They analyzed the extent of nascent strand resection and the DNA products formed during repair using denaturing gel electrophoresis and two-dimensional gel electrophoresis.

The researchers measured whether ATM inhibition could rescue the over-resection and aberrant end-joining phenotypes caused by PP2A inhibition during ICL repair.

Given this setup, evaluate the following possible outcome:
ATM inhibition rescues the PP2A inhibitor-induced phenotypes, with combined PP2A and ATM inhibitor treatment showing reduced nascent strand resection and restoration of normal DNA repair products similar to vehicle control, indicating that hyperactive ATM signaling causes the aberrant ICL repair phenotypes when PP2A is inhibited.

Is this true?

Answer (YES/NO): NO